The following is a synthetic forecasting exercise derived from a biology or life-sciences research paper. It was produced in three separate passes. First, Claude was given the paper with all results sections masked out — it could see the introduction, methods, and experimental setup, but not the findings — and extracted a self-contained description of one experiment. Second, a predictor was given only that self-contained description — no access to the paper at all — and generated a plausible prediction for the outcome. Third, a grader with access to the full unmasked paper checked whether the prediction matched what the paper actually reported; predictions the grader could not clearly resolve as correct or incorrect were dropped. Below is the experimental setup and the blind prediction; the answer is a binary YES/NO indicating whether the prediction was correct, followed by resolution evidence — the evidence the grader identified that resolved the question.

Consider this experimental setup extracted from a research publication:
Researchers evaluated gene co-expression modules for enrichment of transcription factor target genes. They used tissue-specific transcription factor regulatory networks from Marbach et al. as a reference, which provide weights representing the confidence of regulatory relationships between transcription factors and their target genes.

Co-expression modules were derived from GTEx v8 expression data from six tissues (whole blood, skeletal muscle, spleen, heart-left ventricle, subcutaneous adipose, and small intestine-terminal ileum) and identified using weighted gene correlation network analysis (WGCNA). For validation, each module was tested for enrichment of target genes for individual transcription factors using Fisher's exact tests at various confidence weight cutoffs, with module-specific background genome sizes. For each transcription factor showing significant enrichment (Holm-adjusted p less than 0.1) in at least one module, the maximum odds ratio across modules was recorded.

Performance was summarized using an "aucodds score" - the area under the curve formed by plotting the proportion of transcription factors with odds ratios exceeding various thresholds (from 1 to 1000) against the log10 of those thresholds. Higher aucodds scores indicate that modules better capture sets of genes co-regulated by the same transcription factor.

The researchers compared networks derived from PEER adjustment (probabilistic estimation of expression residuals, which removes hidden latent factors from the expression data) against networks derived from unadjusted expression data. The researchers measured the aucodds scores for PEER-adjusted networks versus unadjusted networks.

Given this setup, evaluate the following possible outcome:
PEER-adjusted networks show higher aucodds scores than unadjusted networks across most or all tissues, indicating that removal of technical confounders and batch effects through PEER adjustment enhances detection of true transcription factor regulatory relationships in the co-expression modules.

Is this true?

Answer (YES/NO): NO